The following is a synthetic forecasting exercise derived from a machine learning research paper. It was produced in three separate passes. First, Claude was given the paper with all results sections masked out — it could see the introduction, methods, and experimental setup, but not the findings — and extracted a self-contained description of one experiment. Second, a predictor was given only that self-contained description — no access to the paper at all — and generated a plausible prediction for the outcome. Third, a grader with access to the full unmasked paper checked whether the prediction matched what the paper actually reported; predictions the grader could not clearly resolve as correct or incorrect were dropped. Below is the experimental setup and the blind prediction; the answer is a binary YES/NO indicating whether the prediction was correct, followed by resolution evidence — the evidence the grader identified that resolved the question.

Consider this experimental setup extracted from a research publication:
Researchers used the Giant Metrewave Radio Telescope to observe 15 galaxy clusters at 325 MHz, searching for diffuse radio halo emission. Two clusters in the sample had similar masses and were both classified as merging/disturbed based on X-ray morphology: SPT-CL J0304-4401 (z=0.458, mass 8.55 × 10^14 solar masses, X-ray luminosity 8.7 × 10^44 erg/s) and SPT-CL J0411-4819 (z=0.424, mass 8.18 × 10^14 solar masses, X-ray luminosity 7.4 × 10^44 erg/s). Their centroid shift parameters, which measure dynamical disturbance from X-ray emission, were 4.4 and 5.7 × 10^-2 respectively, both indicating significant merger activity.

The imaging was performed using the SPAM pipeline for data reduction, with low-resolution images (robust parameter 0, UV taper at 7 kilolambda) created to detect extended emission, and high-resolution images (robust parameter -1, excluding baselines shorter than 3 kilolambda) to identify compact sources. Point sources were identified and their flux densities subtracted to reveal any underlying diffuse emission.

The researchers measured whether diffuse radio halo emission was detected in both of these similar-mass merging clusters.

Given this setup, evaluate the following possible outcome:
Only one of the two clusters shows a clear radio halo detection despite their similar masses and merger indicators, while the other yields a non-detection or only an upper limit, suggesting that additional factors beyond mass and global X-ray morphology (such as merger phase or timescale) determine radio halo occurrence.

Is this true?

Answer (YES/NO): YES